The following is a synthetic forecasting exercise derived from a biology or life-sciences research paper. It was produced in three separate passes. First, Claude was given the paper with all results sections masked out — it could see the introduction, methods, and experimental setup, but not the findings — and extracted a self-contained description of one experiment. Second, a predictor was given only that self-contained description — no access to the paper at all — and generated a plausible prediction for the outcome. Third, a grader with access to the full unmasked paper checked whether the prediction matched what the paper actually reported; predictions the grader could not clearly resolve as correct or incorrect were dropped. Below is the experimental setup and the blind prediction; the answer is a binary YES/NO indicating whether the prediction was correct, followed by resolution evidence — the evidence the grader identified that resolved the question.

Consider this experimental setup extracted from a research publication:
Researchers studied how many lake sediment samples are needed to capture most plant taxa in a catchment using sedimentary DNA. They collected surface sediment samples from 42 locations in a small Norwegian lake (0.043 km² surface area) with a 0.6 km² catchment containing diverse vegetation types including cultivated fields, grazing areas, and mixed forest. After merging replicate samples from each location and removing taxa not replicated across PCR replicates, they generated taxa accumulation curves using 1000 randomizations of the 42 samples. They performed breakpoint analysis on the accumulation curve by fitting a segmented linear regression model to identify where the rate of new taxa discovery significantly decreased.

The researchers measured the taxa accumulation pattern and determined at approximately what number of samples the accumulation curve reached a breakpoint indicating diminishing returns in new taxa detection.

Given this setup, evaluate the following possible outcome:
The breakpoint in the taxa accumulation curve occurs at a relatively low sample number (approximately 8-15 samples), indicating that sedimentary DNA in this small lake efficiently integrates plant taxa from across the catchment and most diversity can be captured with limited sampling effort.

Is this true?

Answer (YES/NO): YES